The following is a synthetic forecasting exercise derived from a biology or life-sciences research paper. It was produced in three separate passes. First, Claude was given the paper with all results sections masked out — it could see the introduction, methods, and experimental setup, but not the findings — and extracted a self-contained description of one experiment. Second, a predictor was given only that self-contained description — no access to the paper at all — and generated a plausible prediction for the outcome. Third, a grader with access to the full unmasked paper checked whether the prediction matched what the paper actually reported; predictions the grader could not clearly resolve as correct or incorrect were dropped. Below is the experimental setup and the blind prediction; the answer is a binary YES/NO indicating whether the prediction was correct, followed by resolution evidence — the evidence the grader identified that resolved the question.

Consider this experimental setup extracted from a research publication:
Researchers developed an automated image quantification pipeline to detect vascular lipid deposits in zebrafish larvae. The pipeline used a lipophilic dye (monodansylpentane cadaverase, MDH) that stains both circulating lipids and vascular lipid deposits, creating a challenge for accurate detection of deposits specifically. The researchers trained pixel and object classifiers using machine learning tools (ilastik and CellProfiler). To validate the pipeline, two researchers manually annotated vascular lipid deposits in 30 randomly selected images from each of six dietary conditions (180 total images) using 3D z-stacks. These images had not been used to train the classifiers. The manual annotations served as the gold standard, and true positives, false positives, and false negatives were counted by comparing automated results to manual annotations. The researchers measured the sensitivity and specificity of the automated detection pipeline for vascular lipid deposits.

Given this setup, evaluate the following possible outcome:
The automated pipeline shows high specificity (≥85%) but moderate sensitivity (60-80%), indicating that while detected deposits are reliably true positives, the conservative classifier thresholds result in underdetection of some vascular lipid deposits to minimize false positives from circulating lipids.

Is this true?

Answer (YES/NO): YES